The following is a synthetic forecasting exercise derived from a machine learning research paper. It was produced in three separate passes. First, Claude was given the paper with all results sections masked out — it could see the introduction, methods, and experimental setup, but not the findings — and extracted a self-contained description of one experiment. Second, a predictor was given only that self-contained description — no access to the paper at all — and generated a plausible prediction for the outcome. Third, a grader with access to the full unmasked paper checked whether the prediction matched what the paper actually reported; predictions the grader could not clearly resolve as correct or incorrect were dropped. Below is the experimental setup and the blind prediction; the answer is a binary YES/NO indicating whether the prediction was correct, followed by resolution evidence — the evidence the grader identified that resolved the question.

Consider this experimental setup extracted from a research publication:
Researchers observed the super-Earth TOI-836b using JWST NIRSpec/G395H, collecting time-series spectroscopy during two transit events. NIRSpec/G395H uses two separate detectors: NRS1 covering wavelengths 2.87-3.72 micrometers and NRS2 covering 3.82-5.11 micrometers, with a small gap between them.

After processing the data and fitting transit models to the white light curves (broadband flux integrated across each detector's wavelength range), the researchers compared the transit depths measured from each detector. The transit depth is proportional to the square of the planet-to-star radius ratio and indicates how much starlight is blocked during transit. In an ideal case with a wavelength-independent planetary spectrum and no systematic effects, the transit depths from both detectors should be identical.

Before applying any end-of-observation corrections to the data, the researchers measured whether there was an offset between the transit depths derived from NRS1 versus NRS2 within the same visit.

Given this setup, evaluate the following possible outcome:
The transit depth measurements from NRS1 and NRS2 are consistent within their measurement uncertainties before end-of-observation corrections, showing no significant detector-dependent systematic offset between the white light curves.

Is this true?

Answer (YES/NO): NO